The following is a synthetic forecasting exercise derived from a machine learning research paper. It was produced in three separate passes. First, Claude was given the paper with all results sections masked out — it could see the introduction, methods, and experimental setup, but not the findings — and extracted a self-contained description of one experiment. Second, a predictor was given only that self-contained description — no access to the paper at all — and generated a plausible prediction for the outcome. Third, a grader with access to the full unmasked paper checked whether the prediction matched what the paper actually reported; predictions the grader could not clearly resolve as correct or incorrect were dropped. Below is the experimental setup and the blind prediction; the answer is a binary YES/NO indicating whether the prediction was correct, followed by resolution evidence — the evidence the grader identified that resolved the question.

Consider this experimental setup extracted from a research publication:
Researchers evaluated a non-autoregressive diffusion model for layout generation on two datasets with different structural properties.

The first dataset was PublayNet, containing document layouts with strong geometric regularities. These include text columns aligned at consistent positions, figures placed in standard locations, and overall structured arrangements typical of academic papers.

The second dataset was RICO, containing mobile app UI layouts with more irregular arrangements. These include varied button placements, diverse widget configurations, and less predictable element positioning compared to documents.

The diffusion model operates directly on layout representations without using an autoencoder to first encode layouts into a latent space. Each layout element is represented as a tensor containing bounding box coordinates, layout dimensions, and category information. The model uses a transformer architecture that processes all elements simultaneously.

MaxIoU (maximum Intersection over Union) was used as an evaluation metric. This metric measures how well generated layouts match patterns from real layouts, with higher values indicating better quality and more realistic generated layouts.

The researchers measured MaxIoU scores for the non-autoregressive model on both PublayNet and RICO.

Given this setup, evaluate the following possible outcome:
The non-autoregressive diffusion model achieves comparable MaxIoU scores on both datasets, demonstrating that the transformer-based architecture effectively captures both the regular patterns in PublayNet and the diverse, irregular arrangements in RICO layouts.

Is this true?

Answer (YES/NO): NO